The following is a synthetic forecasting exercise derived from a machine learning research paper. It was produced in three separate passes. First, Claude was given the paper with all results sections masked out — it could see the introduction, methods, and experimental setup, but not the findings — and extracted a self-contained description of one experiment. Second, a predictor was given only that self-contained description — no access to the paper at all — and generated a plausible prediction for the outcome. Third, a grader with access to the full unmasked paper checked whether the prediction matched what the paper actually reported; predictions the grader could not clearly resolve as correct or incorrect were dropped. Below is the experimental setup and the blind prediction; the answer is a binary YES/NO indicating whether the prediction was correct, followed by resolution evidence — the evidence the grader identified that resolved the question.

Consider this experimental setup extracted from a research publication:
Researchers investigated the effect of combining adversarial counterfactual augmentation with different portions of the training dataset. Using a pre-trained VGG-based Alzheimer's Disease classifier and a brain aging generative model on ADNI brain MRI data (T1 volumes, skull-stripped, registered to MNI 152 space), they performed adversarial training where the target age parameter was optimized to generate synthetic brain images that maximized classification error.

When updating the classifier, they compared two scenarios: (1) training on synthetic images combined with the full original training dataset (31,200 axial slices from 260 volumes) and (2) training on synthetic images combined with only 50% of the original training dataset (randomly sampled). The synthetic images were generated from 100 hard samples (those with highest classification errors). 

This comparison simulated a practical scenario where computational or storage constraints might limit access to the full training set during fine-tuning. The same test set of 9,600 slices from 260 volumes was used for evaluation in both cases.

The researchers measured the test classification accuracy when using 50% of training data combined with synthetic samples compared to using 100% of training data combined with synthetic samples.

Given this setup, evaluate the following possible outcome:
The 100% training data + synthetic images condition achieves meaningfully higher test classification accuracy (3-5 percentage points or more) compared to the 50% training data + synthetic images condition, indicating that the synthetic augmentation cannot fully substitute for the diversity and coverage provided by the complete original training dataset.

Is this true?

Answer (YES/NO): NO